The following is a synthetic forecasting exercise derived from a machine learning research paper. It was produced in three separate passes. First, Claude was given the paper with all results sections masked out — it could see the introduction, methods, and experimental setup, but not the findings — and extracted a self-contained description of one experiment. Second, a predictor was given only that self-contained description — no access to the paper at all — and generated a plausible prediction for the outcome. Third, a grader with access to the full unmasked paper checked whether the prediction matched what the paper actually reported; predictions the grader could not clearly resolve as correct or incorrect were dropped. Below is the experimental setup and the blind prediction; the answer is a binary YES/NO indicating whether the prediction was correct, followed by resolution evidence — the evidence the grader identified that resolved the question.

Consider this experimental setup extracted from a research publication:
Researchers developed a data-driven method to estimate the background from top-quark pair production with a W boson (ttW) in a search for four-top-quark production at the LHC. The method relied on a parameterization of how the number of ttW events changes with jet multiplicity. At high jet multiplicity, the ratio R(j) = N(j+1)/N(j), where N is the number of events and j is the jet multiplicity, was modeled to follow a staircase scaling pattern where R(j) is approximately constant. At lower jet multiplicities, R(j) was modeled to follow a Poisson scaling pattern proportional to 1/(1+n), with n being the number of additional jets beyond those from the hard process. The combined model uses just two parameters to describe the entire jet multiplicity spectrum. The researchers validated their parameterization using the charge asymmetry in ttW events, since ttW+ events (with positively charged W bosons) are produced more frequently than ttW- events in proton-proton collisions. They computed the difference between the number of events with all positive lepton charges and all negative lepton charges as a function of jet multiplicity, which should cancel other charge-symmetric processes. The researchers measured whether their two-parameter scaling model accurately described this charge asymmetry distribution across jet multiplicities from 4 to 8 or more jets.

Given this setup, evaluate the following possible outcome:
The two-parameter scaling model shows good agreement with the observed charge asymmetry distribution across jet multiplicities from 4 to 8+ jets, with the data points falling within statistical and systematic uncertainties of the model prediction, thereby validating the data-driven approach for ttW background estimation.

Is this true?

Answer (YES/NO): YES